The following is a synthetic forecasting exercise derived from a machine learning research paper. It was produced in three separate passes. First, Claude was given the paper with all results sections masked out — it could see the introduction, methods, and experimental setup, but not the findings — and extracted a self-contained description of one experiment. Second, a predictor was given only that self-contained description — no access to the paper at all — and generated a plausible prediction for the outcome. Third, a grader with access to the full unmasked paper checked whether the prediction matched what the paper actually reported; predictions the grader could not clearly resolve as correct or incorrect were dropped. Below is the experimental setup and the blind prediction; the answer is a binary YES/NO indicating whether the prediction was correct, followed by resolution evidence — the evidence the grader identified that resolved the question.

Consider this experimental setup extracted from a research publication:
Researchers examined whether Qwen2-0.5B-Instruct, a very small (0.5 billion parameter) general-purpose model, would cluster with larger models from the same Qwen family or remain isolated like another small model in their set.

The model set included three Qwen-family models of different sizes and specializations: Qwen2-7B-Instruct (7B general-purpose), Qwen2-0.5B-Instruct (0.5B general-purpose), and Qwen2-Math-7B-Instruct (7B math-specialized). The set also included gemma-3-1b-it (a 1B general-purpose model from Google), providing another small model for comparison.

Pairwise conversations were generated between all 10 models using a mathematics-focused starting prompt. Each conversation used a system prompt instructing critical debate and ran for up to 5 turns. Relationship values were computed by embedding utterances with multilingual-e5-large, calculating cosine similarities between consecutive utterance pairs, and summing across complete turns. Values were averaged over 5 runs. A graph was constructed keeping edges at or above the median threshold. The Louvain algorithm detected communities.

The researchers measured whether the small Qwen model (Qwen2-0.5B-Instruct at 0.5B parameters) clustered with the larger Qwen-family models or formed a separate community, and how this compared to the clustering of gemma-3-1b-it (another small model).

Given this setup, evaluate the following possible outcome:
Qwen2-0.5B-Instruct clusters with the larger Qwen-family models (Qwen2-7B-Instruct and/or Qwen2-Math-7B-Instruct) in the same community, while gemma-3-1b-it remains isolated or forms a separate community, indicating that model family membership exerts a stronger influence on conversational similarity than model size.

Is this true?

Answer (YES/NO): YES